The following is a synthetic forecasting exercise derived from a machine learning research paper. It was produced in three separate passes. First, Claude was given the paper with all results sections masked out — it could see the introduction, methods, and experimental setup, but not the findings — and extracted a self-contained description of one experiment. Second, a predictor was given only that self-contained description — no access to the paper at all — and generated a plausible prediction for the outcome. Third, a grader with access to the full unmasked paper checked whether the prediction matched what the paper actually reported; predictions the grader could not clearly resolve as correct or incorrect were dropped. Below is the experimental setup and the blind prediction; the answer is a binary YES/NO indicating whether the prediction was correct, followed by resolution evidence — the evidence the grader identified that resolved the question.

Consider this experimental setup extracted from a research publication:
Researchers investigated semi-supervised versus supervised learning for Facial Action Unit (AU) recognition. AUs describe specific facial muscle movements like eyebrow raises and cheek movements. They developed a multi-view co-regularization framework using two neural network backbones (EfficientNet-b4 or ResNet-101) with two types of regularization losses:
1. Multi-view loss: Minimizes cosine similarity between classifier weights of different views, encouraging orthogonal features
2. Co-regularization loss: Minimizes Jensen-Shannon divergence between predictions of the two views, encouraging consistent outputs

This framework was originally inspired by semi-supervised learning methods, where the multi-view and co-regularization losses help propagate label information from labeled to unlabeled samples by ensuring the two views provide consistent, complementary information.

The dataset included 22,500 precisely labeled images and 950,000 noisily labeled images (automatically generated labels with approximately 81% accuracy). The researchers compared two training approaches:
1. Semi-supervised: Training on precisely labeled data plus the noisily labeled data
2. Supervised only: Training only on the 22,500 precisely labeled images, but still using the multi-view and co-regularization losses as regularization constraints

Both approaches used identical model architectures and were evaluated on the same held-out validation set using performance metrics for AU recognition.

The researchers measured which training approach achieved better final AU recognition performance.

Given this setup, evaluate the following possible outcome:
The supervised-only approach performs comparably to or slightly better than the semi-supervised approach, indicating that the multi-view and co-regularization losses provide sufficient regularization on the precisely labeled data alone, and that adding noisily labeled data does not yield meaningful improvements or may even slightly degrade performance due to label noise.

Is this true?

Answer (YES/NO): YES